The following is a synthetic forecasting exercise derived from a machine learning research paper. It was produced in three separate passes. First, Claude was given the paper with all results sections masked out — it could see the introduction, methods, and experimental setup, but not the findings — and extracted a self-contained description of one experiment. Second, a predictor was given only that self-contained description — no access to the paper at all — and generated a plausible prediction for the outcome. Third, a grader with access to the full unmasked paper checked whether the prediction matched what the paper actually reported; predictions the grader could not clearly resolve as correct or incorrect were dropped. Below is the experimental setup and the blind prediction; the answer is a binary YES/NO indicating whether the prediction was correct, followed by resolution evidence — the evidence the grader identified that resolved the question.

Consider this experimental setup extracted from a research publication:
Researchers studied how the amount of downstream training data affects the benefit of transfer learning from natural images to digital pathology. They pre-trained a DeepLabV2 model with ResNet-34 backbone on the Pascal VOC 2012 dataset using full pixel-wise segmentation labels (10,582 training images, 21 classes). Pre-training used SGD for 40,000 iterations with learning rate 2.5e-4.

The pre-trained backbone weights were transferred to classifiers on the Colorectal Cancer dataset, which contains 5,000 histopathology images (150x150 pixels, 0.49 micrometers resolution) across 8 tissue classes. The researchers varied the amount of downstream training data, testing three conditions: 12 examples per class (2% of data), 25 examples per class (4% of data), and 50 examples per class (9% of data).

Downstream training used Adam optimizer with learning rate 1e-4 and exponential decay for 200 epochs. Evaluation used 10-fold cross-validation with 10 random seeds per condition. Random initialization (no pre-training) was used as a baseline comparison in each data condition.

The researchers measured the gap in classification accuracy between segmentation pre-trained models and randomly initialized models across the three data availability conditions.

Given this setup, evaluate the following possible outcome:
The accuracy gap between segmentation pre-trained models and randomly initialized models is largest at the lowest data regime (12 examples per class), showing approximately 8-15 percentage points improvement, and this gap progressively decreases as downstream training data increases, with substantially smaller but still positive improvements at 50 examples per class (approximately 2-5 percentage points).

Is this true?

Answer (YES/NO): NO